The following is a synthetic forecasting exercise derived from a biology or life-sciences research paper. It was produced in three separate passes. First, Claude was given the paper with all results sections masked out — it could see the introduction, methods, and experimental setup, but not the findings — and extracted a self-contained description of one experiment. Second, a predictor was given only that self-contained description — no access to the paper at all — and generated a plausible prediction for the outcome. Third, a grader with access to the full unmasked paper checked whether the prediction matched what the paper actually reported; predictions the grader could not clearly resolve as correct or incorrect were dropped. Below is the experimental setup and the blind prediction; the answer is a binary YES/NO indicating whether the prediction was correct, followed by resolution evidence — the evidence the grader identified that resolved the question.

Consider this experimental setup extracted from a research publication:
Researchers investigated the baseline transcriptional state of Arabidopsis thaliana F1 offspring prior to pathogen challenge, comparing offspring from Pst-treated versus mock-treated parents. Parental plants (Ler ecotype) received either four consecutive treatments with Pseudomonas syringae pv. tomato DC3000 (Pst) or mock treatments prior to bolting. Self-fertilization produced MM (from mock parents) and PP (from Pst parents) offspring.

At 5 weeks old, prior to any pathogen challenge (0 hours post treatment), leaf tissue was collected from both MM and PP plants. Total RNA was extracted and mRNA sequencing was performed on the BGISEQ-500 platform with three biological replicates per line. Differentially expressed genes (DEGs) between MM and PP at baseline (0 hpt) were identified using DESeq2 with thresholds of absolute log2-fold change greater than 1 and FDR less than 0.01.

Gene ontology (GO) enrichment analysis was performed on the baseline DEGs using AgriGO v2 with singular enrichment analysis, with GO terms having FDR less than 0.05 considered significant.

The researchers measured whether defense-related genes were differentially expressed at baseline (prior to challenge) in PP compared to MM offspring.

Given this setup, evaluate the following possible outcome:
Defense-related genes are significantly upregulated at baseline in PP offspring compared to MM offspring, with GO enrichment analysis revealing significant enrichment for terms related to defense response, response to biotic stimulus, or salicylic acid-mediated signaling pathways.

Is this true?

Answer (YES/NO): NO